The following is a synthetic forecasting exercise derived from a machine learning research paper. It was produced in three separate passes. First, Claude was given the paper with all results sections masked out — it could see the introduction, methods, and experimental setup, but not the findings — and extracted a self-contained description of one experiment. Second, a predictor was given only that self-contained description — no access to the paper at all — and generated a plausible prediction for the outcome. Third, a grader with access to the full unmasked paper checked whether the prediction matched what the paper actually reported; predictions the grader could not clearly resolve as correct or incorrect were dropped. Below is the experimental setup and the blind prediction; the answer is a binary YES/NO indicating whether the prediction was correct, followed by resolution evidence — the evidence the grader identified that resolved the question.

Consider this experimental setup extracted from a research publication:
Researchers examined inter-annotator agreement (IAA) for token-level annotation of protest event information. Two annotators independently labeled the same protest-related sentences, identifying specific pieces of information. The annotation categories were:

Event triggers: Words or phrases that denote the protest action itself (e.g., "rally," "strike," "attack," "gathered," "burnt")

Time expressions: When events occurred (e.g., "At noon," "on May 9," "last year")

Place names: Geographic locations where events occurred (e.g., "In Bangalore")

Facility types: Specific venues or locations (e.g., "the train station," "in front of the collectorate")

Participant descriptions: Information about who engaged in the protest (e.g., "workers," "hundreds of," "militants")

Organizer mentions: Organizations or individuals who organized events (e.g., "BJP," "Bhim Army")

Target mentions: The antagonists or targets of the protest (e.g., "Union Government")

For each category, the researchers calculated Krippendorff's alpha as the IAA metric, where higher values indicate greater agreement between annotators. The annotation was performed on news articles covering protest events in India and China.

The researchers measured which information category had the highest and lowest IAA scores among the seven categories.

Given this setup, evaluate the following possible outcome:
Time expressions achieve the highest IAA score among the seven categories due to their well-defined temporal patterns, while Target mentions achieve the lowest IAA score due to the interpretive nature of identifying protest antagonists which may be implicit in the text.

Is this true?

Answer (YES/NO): YES